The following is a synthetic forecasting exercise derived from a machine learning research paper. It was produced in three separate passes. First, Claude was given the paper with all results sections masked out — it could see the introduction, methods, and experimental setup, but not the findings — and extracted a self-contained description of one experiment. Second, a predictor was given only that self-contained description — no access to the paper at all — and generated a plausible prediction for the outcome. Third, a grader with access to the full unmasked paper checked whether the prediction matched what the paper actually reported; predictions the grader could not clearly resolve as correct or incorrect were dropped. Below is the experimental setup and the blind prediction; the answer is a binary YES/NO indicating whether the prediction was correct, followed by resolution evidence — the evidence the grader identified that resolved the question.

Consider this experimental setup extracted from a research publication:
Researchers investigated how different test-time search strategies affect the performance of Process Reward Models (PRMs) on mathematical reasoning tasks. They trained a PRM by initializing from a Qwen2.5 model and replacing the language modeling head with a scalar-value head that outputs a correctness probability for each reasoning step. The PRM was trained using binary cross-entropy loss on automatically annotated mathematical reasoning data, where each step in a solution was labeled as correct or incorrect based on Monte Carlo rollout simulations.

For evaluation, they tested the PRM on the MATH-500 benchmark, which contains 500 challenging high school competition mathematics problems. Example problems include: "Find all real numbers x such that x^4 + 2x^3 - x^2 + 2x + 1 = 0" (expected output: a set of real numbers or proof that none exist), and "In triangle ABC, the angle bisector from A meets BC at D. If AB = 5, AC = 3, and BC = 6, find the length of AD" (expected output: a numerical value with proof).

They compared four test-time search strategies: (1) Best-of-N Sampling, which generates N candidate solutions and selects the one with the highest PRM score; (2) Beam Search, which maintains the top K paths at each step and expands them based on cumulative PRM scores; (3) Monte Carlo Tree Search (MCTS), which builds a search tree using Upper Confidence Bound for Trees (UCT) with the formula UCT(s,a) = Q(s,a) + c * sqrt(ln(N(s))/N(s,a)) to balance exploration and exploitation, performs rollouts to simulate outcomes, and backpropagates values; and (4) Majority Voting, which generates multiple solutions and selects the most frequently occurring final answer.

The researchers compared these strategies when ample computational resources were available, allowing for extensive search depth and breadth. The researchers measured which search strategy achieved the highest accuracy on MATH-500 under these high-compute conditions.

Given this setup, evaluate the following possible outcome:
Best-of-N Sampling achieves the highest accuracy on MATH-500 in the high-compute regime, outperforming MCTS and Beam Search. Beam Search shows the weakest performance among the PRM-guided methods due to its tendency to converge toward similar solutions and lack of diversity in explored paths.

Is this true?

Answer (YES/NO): NO